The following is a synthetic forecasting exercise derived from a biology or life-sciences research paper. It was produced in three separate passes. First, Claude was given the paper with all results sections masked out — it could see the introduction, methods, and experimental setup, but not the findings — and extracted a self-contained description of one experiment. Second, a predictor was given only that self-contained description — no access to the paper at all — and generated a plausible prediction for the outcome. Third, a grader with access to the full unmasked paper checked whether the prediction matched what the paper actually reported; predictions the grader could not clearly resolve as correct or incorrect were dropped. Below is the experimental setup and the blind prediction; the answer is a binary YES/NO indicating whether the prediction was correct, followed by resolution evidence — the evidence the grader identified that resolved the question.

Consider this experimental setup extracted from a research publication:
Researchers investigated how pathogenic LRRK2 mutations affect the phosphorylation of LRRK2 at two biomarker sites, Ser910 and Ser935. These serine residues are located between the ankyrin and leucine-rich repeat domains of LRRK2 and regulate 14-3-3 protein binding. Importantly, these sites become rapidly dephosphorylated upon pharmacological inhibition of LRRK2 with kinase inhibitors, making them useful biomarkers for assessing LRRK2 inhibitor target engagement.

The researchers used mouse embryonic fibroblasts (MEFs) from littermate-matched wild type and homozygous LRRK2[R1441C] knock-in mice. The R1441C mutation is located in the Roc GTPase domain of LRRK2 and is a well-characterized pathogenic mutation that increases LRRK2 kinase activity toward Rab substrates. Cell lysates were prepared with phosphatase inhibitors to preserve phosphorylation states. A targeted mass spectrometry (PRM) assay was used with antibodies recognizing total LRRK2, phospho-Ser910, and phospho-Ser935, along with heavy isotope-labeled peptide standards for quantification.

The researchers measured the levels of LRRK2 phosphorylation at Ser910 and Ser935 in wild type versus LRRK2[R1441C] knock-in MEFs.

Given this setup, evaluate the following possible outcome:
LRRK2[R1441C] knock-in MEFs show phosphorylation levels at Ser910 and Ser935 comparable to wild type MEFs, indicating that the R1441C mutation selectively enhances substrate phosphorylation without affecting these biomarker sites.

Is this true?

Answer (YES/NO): NO